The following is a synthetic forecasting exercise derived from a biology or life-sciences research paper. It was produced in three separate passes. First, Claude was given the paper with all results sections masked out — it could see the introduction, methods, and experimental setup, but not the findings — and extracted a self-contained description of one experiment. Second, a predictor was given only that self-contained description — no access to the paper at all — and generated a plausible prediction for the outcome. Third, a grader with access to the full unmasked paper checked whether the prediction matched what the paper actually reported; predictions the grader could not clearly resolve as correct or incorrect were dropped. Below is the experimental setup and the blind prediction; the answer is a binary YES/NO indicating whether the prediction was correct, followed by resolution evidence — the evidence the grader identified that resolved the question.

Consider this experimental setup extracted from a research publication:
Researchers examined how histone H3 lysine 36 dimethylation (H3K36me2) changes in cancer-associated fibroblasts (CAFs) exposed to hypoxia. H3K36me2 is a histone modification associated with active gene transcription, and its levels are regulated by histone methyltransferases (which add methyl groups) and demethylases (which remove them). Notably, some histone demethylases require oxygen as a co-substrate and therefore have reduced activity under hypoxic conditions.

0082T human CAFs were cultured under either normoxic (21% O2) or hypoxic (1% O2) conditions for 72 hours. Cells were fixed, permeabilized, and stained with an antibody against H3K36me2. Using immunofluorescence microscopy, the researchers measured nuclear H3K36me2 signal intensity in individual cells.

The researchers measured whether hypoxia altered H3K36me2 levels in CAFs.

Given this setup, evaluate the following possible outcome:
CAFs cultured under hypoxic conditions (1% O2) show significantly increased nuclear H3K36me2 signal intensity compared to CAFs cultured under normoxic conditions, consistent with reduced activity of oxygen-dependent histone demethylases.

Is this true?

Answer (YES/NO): YES